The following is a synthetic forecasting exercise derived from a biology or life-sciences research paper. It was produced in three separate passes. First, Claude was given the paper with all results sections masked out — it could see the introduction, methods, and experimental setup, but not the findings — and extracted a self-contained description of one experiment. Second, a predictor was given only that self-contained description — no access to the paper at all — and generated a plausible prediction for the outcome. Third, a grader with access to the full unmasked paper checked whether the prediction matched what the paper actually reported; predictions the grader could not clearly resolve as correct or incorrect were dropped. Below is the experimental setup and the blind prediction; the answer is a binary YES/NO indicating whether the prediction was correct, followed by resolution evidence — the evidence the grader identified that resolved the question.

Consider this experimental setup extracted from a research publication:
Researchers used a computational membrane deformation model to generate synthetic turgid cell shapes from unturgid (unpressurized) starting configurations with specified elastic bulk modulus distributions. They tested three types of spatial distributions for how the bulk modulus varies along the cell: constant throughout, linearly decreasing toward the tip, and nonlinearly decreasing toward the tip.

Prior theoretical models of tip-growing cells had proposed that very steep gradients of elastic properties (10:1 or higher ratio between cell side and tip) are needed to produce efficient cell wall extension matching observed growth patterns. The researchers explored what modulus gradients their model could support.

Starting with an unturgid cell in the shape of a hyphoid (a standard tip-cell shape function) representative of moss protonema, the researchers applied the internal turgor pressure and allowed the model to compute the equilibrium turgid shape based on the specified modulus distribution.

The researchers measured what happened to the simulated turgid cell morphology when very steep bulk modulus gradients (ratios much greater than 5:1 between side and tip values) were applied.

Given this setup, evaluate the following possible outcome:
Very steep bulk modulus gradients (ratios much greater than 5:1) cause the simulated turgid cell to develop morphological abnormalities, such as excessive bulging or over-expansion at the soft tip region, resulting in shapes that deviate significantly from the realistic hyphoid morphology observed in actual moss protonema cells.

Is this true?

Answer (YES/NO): NO